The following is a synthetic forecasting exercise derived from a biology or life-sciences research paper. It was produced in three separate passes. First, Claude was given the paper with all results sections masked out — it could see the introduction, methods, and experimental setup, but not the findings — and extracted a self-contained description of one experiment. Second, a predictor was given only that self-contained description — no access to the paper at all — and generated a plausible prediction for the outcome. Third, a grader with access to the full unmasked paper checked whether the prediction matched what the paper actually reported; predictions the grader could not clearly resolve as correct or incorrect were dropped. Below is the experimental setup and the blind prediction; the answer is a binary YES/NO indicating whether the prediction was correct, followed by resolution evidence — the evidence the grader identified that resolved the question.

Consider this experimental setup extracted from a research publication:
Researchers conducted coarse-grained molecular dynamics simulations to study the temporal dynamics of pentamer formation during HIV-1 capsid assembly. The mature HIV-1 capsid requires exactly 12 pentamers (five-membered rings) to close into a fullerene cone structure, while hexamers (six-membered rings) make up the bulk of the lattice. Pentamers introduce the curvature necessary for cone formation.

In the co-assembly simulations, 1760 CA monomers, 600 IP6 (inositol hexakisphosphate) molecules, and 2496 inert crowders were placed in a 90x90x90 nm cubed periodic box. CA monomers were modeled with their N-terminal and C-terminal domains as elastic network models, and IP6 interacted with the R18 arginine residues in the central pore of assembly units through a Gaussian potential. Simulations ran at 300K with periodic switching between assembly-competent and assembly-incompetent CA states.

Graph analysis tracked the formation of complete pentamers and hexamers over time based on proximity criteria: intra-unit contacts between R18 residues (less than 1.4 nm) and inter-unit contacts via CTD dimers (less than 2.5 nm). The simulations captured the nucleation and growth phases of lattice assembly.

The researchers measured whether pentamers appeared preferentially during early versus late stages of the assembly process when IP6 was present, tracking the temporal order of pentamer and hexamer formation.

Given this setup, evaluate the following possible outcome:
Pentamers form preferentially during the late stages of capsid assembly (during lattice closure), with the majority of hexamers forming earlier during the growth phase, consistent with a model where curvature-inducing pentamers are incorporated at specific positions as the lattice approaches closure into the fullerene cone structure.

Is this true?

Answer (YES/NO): YES